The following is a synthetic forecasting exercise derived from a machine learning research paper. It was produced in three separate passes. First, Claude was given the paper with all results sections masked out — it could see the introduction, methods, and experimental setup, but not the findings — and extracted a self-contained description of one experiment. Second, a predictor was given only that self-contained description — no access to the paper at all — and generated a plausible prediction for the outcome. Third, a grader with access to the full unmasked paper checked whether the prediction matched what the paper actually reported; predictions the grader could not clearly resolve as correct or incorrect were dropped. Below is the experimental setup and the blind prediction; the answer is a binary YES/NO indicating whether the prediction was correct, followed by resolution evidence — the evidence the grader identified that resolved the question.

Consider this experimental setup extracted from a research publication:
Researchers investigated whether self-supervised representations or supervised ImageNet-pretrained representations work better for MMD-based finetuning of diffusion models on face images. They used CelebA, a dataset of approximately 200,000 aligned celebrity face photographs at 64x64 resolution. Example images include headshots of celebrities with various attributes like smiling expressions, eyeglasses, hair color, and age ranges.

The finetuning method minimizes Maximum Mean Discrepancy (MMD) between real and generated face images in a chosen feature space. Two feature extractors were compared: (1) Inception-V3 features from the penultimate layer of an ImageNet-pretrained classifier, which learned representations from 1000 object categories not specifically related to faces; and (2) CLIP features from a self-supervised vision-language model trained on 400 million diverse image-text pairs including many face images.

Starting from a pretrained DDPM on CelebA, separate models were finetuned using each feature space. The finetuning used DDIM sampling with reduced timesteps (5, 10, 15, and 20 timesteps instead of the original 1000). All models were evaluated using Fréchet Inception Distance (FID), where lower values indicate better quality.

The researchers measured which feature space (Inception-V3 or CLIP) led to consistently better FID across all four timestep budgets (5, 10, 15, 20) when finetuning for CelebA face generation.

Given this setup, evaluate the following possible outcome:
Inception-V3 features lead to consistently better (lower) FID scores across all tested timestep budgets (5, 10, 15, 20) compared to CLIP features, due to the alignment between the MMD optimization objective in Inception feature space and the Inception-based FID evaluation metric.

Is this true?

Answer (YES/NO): YES